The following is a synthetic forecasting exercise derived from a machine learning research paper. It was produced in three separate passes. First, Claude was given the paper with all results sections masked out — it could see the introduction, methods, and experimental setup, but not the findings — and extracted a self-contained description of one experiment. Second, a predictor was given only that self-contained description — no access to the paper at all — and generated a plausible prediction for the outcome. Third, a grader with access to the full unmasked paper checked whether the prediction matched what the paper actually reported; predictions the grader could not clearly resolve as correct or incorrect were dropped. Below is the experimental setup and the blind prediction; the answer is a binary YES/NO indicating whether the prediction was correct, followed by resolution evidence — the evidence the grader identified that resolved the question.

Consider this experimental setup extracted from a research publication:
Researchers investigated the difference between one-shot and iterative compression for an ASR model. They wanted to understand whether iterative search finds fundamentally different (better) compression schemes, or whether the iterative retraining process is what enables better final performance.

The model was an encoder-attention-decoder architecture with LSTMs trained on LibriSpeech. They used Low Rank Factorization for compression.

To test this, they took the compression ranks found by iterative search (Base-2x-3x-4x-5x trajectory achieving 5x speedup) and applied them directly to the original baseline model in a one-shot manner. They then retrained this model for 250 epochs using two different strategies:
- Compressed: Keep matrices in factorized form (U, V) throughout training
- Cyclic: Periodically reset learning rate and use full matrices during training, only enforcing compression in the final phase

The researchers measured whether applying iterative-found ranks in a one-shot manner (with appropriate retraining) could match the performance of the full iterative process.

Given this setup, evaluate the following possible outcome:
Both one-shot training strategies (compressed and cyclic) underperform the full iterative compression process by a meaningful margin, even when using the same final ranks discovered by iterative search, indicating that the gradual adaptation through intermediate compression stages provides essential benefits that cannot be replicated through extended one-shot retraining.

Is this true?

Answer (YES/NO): NO